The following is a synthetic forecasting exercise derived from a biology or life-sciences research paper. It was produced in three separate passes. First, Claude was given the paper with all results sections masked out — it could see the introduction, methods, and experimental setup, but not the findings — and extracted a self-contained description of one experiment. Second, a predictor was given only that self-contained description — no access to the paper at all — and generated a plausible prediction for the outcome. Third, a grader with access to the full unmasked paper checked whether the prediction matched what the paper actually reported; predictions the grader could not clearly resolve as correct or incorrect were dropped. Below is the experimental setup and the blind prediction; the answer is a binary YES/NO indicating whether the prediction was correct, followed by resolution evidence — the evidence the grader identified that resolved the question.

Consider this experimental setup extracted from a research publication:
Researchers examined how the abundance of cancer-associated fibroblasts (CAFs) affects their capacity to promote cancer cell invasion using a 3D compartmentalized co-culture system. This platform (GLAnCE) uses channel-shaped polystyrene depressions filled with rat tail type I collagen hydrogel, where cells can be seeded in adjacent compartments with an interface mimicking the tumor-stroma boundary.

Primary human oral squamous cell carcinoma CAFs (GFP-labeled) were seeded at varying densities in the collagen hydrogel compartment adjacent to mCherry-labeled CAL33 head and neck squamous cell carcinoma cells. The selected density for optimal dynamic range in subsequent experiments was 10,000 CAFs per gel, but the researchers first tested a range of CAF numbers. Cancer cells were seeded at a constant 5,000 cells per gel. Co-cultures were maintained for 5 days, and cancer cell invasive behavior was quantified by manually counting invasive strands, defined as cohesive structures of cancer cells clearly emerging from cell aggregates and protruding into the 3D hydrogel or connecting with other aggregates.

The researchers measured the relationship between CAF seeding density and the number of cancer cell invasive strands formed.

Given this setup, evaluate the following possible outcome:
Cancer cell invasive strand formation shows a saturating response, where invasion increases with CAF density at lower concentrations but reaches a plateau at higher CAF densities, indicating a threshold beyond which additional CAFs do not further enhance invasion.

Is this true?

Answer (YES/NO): NO